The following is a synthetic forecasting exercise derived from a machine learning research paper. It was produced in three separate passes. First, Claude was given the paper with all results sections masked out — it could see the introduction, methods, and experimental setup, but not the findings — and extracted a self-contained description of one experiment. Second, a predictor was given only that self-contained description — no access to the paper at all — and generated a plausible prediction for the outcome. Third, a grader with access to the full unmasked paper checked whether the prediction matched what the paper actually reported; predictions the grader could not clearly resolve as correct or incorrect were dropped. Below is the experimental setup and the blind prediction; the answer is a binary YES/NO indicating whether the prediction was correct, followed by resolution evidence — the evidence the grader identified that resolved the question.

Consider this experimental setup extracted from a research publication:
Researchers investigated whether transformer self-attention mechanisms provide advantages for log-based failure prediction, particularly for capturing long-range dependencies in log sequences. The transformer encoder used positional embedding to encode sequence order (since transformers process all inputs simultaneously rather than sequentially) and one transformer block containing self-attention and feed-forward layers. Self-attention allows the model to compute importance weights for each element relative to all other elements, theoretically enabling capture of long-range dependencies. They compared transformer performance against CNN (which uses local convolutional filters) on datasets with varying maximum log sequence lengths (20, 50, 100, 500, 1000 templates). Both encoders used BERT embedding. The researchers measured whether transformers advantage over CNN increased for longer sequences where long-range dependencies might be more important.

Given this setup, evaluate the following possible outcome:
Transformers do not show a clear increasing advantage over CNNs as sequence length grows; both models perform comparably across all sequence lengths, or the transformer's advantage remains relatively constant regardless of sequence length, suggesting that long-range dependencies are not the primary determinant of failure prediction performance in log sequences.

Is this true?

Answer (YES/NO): NO